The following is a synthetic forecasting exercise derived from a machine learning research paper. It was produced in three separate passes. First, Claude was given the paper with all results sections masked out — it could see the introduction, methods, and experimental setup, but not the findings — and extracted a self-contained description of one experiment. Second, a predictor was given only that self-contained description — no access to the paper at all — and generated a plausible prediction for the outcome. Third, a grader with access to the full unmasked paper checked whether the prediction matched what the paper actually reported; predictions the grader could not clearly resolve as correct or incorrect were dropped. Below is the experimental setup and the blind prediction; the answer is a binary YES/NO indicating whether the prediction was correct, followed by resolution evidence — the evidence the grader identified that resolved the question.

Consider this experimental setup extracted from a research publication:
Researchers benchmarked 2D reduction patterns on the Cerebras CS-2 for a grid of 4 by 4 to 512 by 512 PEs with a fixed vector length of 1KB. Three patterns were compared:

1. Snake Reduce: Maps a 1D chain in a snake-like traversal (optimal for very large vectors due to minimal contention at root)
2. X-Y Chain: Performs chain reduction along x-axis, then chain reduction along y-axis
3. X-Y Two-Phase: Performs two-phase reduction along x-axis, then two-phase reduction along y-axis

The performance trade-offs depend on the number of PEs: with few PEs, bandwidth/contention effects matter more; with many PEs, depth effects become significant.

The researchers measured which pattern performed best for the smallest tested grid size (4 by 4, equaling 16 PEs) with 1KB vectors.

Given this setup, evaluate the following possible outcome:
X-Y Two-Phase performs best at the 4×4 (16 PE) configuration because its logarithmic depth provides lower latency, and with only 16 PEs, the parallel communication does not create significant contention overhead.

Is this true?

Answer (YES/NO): NO